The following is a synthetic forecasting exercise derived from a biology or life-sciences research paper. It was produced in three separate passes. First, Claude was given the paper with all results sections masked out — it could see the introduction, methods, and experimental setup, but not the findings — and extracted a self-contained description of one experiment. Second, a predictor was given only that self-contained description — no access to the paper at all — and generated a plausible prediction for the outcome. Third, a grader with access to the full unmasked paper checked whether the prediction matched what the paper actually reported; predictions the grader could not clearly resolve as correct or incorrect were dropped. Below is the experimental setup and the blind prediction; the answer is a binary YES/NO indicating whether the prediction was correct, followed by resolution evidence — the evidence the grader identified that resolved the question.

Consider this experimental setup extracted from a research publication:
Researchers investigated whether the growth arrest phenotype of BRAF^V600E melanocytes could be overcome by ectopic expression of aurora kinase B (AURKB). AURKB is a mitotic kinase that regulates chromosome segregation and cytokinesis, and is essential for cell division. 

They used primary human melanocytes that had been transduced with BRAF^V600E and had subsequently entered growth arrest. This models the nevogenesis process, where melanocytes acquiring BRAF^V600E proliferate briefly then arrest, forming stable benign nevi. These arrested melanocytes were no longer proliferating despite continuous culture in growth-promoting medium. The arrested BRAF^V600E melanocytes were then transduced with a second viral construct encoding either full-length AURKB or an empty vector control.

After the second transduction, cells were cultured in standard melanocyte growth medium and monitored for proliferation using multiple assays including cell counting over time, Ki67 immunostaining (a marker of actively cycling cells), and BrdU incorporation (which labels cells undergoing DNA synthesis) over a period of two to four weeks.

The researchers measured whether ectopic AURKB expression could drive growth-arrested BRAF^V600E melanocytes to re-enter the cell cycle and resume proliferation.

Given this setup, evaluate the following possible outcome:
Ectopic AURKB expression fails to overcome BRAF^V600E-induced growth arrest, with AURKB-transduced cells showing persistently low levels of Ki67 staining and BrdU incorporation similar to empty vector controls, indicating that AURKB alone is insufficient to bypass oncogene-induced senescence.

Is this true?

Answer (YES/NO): NO